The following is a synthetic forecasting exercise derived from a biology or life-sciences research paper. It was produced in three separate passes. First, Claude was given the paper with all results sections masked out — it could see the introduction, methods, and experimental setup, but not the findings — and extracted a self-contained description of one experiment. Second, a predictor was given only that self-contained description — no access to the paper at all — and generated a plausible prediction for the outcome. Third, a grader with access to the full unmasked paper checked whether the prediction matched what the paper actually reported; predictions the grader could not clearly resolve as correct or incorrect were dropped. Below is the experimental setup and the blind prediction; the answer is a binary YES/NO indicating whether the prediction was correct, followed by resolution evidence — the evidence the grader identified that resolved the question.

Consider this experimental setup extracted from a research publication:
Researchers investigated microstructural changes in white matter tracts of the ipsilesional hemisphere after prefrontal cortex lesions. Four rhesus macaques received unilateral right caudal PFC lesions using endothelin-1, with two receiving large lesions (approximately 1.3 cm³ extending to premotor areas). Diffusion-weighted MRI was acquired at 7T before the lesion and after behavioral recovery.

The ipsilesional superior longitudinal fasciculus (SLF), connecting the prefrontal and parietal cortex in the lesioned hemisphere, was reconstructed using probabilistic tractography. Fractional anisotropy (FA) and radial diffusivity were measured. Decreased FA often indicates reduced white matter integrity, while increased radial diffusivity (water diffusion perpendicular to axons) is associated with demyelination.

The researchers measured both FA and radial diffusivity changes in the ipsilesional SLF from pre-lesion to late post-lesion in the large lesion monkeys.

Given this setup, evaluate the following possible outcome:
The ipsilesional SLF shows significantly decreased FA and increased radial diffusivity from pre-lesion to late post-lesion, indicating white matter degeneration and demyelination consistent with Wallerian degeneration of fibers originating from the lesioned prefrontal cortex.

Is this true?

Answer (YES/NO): YES